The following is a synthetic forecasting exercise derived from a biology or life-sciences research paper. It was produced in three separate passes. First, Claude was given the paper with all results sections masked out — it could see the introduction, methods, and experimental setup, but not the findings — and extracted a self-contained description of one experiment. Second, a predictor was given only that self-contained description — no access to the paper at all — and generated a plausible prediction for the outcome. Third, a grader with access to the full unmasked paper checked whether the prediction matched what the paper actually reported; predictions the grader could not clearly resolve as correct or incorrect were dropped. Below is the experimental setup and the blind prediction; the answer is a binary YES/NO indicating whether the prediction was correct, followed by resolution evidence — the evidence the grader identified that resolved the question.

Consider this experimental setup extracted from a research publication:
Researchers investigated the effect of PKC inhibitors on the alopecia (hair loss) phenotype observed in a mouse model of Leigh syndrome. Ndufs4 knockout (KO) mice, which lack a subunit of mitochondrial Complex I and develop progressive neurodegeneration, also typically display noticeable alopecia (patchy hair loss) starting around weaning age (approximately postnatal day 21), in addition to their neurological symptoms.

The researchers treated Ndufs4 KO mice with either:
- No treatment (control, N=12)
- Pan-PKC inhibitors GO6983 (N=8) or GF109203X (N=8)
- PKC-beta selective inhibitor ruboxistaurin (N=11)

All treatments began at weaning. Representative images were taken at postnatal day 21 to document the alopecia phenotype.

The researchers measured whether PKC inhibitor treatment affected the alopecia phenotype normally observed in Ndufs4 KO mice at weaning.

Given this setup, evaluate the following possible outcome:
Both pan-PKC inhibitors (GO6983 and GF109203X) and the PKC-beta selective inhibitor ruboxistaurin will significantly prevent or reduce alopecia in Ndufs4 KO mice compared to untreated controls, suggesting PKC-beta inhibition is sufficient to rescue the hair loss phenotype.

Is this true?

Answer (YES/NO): YES